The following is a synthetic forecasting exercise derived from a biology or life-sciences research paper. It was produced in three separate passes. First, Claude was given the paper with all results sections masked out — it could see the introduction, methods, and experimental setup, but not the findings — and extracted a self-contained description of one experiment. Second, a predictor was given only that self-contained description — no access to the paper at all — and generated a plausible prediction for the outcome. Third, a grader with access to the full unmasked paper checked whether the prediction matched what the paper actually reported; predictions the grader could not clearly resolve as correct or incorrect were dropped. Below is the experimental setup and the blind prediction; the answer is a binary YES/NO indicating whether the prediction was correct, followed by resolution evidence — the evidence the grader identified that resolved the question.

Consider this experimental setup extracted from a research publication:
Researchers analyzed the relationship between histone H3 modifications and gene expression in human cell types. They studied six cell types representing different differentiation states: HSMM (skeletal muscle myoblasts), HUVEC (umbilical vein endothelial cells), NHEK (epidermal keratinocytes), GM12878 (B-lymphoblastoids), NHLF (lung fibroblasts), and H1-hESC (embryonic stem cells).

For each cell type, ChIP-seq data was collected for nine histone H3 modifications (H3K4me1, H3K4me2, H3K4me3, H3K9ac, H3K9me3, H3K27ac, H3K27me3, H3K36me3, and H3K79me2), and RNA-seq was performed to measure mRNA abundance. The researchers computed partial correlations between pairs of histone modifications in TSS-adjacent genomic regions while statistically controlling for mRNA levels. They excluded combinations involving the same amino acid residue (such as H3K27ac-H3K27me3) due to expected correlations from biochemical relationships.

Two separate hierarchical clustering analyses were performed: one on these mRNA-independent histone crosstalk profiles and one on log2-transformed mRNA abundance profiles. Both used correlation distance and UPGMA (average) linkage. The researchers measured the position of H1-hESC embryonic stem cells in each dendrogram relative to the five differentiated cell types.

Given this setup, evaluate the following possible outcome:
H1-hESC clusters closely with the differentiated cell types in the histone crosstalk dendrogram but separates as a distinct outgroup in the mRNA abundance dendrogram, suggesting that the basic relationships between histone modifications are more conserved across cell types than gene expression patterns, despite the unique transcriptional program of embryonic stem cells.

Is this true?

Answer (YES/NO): NO